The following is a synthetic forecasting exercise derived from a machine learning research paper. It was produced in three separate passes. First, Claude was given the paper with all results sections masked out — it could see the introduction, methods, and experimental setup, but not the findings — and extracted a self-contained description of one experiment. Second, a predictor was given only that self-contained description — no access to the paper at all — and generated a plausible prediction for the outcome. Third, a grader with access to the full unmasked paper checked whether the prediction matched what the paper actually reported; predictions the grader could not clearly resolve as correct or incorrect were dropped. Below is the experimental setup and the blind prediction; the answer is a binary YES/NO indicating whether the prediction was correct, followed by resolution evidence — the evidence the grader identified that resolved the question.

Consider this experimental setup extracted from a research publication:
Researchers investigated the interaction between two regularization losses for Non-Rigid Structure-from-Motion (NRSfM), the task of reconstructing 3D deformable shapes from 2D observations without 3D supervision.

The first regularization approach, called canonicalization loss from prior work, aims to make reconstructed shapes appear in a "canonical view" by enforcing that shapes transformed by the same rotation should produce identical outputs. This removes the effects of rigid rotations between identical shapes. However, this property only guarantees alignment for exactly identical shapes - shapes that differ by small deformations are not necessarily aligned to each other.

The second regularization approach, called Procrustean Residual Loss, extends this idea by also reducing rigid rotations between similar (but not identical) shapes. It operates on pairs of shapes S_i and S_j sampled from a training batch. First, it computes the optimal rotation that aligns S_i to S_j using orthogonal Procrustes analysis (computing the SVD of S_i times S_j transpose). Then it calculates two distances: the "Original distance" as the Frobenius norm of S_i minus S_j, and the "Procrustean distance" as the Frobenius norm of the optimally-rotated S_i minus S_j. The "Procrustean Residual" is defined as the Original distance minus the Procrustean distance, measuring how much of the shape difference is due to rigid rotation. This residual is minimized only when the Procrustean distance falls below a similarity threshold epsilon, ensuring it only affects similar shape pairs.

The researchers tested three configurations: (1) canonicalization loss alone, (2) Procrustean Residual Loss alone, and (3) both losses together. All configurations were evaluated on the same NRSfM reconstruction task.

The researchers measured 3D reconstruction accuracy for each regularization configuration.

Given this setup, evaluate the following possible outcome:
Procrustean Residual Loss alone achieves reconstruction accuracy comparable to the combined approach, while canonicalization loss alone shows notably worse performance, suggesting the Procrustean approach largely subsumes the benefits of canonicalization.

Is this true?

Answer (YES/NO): NO